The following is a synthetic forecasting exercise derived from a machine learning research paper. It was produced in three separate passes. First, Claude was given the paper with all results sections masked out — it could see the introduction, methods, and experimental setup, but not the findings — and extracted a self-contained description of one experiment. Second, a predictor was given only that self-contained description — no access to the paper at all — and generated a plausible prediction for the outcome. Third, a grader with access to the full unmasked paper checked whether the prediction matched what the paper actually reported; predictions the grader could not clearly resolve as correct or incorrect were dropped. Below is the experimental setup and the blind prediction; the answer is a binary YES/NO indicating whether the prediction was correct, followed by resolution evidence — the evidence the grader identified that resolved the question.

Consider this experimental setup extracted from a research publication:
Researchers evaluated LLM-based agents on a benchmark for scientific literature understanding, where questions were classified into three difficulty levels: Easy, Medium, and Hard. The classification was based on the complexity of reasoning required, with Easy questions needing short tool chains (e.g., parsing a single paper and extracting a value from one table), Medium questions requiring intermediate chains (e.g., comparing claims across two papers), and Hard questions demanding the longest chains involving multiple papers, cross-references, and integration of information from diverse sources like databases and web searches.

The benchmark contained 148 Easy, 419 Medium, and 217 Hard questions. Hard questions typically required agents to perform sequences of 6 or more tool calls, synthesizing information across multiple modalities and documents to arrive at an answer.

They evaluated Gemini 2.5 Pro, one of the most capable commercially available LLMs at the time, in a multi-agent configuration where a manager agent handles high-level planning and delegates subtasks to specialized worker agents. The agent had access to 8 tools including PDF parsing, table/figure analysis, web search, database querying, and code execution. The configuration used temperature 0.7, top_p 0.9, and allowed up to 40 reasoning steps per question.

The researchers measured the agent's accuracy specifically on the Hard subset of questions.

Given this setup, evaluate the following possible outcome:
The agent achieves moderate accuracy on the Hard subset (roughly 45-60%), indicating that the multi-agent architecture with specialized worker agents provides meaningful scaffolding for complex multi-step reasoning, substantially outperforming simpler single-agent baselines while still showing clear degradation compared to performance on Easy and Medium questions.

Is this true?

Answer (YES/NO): NO